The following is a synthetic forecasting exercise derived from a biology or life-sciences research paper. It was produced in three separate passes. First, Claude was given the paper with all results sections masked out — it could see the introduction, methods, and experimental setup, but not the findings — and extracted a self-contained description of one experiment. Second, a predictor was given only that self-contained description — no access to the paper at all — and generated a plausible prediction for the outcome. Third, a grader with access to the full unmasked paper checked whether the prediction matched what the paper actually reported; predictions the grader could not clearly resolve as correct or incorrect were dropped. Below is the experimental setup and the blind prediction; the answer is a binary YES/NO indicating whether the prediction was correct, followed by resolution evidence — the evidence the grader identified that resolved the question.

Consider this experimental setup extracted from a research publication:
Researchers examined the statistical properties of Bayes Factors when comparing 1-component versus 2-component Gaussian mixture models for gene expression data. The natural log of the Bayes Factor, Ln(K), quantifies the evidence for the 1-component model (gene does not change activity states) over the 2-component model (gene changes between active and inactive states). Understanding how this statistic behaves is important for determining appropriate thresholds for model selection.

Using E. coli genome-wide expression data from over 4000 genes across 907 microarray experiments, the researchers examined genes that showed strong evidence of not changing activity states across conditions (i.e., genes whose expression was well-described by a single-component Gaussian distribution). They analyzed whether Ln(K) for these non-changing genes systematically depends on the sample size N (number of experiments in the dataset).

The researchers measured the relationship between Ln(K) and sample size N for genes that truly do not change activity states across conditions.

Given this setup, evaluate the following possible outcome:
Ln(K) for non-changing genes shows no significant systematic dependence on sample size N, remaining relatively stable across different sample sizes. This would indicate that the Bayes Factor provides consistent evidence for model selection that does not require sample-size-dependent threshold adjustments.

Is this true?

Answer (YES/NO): YES